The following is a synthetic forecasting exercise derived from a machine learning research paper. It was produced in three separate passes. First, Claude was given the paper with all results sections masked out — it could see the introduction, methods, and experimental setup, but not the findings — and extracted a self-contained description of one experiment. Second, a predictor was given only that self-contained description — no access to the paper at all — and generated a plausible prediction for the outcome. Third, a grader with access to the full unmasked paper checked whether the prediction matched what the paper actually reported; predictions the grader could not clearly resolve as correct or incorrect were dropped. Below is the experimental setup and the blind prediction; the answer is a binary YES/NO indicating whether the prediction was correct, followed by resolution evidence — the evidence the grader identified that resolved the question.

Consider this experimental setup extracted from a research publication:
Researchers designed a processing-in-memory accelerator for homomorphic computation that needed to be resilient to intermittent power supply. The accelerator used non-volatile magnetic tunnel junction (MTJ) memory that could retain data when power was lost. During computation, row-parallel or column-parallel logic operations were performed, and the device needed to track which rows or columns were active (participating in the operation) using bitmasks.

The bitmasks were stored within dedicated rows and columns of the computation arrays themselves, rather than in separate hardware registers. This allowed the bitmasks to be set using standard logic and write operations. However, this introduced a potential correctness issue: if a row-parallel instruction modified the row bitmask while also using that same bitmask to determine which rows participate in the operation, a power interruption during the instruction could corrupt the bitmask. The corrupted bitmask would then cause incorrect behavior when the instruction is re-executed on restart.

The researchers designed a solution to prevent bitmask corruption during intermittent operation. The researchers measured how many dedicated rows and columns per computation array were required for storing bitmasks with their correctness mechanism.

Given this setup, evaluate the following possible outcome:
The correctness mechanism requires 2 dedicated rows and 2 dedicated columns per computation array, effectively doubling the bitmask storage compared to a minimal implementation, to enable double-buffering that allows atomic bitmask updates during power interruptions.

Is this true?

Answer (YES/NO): YES